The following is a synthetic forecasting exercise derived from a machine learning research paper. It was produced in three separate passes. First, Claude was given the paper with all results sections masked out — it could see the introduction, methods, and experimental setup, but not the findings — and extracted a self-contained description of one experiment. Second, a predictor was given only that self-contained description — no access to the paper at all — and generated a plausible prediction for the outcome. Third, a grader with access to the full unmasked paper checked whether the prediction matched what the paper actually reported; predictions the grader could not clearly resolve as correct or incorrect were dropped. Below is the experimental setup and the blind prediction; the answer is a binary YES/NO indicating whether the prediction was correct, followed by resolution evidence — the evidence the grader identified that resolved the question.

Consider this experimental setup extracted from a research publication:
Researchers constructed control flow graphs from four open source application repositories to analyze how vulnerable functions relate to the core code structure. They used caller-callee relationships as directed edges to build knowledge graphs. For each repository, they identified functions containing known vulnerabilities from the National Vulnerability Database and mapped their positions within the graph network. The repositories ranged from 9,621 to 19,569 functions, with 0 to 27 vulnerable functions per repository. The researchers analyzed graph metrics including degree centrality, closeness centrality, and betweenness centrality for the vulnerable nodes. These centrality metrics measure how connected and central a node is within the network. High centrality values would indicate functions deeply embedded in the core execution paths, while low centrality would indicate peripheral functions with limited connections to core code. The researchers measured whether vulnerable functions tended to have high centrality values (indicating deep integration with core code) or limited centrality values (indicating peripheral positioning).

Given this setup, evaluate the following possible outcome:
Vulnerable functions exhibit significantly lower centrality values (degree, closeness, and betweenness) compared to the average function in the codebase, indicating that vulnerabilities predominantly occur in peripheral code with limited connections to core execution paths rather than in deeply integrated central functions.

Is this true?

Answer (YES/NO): NO